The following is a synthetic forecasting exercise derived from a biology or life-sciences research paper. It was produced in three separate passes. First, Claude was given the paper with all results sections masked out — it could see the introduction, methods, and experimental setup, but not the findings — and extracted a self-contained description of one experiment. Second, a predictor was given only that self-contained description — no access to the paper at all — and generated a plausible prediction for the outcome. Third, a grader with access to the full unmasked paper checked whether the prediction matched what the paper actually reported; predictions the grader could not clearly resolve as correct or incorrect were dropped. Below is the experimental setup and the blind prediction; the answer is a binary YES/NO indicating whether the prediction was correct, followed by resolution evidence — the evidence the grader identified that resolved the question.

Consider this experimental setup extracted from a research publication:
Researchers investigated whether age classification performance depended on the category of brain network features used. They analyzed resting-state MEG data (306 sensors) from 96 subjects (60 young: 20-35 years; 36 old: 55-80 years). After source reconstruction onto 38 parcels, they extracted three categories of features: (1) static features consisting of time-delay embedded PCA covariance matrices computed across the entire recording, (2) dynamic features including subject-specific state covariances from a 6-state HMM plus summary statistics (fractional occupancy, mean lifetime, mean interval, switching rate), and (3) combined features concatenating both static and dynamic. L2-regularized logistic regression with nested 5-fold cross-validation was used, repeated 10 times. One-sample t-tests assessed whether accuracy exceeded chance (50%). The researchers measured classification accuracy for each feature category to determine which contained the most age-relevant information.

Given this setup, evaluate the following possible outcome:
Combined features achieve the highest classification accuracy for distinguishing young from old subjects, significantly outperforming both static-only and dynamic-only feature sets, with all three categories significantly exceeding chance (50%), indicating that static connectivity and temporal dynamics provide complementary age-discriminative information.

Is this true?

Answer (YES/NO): NO